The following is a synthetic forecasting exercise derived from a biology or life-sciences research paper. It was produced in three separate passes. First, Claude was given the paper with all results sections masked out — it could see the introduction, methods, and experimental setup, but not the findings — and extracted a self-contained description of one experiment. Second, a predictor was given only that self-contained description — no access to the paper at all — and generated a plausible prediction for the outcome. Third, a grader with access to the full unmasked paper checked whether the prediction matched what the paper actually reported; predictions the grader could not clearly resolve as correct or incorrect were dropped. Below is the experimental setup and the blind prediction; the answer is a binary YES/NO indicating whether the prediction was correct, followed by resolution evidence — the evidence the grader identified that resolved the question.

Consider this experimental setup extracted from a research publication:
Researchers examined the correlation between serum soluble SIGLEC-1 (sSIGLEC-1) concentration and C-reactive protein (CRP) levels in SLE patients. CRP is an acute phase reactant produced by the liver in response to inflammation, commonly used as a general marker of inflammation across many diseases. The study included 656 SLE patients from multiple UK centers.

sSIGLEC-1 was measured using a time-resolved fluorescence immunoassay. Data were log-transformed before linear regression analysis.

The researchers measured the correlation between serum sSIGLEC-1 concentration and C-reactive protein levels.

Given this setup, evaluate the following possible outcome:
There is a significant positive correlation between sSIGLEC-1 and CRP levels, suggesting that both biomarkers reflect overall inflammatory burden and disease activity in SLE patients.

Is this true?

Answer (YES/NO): NO